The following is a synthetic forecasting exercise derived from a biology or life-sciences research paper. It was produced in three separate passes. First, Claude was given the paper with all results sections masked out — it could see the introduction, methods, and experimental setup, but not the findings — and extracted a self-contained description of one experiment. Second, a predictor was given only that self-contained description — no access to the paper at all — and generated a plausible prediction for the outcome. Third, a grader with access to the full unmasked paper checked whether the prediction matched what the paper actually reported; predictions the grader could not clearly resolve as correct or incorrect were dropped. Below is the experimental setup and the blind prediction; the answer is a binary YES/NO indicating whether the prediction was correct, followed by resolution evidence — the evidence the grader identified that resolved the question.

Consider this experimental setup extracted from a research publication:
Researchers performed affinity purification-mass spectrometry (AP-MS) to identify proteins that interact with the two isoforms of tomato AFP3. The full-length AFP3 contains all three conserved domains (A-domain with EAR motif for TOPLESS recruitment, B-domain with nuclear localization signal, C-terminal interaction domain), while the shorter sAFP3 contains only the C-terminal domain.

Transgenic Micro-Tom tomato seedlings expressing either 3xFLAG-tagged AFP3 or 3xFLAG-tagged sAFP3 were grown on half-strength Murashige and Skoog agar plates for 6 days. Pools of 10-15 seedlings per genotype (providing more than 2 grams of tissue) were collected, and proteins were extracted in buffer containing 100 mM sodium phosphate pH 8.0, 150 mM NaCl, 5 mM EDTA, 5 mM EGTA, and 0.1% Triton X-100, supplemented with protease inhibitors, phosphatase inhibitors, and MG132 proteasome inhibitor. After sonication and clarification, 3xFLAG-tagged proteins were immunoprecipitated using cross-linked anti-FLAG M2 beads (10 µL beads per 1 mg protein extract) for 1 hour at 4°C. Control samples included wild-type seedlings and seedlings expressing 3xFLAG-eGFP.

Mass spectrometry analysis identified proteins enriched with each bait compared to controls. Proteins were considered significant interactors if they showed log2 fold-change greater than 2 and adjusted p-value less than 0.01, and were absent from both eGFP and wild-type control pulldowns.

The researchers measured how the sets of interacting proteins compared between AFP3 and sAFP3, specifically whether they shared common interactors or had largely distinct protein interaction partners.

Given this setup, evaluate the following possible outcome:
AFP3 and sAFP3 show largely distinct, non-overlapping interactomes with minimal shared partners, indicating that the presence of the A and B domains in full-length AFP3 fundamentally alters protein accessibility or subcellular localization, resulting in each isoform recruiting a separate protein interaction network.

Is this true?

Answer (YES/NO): NO